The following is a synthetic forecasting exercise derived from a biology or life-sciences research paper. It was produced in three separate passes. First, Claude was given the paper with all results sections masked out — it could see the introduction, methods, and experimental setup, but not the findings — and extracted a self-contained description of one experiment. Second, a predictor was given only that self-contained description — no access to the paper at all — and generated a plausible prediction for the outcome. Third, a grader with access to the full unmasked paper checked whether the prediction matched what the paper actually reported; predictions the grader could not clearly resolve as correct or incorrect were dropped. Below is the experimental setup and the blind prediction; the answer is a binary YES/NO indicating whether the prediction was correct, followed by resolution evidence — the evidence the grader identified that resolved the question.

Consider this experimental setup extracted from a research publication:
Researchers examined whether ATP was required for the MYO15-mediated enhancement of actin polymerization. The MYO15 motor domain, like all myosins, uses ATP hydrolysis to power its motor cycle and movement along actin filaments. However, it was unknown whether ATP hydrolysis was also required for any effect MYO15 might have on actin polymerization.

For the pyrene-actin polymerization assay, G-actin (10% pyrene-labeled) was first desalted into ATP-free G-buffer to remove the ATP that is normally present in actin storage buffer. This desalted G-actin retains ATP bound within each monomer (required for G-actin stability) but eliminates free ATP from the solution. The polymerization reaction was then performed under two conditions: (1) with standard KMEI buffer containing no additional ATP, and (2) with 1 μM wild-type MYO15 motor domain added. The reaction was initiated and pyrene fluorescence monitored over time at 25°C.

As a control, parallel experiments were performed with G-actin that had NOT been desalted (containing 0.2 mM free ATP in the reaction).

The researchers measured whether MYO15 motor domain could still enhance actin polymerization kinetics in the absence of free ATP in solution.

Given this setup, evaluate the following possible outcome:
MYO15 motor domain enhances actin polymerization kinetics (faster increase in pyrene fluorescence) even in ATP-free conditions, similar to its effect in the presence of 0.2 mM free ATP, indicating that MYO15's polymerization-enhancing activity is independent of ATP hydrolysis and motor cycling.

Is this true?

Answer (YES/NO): NO